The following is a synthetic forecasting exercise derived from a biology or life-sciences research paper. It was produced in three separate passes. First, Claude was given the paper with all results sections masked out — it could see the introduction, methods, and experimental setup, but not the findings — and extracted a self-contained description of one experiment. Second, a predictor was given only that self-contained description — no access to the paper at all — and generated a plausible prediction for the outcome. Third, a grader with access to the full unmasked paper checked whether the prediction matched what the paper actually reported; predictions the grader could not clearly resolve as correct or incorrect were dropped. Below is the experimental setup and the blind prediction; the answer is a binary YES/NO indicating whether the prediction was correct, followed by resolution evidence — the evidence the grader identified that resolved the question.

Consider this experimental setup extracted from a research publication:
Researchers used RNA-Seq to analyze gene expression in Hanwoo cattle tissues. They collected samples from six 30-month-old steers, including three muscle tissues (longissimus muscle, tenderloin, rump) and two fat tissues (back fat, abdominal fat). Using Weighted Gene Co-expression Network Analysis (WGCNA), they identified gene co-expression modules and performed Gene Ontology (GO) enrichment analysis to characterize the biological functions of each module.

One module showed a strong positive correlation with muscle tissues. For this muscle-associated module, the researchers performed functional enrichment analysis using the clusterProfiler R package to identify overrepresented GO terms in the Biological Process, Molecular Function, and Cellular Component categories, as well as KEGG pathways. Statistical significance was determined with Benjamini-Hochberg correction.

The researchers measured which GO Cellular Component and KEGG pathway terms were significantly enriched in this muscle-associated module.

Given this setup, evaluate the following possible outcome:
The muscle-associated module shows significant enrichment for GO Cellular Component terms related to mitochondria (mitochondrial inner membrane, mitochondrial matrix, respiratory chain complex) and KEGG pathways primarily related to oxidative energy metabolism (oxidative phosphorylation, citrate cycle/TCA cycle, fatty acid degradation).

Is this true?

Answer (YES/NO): NO